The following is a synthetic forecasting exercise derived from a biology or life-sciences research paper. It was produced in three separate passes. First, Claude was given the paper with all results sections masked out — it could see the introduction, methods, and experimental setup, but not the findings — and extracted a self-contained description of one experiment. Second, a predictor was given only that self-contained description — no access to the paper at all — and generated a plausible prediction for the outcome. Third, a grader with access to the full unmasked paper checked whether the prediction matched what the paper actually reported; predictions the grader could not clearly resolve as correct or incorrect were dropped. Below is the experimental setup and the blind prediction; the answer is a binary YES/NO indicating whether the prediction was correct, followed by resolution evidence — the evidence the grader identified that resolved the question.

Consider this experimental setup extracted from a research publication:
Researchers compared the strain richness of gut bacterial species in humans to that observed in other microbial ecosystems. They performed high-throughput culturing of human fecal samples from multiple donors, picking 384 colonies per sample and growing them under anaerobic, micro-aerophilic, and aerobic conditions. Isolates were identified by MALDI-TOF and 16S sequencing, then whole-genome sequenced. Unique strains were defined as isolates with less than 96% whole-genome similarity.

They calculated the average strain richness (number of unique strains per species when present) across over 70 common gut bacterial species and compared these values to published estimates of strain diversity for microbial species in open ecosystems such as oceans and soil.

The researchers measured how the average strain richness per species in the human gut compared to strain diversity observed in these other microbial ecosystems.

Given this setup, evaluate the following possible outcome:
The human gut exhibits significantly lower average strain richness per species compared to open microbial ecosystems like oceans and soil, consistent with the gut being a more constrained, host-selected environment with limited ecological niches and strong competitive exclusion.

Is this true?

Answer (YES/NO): YES